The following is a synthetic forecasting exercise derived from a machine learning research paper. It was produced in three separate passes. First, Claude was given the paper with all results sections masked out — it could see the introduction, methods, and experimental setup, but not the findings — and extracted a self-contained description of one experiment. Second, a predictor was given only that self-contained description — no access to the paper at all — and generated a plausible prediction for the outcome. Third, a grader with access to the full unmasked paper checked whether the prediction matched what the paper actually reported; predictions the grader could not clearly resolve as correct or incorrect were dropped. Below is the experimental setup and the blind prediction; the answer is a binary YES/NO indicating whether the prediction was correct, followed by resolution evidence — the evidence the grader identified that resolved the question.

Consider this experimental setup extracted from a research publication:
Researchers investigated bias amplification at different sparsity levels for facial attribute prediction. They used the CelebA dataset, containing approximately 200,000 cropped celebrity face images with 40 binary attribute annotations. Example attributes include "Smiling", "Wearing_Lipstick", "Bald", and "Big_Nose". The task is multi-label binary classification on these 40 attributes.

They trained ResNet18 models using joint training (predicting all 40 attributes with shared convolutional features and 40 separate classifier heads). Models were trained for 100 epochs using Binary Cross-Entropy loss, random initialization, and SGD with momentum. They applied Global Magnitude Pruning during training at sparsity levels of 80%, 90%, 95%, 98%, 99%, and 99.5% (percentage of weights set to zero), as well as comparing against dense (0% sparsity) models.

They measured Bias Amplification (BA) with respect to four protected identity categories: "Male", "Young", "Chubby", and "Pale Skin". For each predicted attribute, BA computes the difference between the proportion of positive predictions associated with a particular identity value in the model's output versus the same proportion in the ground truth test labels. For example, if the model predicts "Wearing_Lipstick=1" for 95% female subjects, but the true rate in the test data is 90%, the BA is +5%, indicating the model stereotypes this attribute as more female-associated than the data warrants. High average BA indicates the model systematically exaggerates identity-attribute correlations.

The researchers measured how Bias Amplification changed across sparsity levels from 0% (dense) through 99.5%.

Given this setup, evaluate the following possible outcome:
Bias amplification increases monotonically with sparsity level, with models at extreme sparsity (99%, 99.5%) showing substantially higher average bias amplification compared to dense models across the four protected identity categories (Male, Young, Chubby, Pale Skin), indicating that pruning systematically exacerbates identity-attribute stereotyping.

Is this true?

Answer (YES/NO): NO